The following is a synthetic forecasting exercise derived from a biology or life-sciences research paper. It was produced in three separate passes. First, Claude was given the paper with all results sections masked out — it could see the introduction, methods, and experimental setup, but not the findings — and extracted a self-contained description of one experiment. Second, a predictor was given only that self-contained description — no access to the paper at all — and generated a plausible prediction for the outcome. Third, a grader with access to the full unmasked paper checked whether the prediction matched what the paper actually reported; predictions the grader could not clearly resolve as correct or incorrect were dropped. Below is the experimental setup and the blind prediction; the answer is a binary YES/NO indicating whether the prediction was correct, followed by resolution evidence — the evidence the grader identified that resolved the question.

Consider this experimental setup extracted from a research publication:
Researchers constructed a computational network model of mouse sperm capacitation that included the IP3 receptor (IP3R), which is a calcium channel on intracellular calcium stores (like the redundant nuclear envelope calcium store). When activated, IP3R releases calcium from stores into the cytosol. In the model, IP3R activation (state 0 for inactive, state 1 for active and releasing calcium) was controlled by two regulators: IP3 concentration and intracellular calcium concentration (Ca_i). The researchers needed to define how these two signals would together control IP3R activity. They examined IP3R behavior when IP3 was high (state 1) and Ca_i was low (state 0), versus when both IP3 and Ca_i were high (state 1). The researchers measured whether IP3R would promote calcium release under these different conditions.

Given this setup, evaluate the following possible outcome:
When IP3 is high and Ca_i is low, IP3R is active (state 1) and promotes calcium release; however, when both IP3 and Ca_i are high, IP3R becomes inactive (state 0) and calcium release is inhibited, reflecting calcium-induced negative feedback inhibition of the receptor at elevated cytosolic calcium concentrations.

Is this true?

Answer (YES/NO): YES